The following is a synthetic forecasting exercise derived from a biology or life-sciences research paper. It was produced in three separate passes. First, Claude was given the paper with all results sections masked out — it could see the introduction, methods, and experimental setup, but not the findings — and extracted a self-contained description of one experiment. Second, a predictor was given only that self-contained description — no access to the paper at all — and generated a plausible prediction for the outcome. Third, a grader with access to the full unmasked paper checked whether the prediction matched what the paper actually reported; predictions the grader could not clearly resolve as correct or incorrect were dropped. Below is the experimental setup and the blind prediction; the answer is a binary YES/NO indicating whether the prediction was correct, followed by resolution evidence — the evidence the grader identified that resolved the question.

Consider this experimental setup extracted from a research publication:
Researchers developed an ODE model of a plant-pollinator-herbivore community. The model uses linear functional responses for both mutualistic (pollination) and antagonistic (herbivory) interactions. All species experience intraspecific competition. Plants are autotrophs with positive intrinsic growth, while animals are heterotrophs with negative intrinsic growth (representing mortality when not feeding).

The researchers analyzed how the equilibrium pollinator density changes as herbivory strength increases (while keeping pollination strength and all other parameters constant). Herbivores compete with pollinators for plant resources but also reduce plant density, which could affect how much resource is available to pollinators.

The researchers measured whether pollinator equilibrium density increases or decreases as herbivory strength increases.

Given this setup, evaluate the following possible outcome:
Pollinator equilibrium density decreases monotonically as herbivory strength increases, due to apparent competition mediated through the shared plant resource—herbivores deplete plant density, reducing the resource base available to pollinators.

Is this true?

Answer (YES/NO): YES